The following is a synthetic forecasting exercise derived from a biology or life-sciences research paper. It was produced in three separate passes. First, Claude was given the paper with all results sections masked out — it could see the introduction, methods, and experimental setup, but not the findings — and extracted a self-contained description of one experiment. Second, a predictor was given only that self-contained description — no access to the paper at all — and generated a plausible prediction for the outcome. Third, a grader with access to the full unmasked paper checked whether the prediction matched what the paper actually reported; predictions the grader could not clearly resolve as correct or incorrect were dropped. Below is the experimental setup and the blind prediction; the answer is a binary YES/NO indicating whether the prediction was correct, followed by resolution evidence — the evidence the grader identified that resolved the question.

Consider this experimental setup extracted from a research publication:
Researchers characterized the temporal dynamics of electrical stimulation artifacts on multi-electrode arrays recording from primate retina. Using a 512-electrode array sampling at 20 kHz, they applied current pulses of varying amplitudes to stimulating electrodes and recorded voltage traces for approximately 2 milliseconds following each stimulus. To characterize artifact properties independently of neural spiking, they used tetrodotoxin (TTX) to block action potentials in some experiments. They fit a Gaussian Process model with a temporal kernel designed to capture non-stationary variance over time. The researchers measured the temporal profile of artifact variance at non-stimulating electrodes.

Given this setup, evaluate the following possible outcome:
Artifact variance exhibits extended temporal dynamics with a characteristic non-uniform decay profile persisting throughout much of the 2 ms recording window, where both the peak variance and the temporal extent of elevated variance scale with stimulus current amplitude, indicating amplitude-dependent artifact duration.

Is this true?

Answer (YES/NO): NO